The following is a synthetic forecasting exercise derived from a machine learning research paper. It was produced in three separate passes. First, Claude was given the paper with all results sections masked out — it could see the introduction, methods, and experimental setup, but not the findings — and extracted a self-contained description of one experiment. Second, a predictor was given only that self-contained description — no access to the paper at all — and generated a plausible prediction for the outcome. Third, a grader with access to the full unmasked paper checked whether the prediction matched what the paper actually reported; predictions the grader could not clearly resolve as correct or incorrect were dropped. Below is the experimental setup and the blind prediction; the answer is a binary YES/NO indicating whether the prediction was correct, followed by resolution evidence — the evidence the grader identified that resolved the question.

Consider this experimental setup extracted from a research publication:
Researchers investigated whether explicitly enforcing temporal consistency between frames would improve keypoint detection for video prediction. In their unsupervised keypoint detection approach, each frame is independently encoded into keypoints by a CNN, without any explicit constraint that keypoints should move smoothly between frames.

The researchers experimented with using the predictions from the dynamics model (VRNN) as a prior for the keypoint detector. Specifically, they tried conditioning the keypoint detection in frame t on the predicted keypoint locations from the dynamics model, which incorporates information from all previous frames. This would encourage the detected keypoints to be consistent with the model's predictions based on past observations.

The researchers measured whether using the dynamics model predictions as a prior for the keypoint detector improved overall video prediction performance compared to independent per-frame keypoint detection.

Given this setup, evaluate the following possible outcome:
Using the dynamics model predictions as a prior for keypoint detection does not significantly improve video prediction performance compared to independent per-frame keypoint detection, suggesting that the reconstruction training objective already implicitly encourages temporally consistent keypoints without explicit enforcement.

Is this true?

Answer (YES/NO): YES